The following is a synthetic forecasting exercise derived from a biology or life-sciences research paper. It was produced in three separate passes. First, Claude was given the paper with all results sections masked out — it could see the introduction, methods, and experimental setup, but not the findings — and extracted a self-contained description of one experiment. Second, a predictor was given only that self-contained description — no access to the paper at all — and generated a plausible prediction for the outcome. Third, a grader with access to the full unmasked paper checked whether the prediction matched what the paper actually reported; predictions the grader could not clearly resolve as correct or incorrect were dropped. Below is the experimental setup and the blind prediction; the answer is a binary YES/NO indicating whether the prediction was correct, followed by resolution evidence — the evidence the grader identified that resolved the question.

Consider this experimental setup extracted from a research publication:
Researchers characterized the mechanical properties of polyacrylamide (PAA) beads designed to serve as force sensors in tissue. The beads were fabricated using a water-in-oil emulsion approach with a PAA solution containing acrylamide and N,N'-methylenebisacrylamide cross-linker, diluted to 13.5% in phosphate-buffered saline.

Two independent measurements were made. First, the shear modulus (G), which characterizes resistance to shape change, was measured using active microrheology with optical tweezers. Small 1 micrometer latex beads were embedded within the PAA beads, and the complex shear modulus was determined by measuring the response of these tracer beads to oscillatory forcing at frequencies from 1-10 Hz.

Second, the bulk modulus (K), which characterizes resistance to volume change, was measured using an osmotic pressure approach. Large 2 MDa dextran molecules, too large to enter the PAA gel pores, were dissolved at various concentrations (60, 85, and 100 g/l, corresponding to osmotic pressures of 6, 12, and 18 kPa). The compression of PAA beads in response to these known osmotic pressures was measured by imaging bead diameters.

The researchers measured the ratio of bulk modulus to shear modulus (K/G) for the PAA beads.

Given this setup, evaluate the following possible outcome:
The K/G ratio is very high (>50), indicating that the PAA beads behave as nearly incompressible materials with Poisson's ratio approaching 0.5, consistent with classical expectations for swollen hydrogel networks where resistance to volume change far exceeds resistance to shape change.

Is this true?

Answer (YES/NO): YES